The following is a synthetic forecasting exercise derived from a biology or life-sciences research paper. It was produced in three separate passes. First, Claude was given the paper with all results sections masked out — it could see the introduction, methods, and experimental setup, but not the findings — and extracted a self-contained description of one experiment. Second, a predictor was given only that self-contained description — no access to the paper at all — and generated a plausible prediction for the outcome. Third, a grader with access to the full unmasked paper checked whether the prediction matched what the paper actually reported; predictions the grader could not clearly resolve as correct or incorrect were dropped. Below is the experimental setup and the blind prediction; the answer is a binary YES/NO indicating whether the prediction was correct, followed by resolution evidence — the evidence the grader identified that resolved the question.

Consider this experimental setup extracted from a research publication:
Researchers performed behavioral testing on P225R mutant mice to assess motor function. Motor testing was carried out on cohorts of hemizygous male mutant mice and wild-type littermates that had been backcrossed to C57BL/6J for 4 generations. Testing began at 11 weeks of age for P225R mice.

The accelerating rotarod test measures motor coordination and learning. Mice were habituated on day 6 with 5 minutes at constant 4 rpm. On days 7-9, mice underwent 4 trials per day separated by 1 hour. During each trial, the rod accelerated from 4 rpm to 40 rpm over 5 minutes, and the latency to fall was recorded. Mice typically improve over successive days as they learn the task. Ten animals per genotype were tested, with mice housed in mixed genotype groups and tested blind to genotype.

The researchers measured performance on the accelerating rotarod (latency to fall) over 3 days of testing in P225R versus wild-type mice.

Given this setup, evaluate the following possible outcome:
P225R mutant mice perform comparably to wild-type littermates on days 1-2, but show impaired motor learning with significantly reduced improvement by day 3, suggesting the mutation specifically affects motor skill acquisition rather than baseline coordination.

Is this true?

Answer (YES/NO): NO